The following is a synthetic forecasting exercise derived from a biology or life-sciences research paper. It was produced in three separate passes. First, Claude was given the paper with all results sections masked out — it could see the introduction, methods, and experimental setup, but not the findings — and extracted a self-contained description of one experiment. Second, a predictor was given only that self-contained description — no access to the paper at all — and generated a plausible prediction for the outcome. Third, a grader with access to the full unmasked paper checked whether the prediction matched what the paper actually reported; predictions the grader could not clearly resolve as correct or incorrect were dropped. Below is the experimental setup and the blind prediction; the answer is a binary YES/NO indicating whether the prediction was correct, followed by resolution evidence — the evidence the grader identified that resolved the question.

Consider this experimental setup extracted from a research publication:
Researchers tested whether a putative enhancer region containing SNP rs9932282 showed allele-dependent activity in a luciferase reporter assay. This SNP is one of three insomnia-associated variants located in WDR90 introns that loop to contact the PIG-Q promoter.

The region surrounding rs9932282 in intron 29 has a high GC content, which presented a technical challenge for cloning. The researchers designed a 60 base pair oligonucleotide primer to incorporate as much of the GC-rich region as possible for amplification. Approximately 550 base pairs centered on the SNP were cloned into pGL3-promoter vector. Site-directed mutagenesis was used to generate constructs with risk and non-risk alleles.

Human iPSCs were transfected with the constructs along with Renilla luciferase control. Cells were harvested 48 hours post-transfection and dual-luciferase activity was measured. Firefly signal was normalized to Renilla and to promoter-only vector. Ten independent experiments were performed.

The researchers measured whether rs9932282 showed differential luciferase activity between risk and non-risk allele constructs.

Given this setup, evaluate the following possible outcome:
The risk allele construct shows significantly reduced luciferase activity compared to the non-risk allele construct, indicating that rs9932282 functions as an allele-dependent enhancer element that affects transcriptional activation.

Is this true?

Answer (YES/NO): NO